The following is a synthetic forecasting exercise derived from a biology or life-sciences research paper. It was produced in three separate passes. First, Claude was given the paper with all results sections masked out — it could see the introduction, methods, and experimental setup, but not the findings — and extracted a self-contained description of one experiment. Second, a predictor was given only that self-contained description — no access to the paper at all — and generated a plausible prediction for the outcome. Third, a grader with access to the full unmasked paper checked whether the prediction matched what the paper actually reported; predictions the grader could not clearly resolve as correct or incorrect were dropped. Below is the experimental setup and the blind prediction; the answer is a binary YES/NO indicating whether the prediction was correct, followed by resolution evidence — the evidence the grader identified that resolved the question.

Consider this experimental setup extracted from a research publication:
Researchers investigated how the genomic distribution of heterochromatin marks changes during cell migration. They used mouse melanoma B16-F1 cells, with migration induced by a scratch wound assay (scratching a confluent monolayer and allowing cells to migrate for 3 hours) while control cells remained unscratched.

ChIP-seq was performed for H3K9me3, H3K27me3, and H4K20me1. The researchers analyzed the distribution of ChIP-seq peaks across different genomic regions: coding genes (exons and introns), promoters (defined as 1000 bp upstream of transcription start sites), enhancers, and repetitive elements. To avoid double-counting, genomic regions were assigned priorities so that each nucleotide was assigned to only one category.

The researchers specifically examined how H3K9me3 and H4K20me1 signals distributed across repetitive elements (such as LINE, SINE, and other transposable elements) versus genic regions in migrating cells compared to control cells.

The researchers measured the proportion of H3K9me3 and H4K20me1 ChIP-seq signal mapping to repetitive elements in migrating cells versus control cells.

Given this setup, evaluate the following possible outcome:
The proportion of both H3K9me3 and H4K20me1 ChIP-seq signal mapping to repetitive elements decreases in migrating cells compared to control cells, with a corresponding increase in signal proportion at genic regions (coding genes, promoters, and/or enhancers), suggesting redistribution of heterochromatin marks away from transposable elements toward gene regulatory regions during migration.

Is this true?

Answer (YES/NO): NO